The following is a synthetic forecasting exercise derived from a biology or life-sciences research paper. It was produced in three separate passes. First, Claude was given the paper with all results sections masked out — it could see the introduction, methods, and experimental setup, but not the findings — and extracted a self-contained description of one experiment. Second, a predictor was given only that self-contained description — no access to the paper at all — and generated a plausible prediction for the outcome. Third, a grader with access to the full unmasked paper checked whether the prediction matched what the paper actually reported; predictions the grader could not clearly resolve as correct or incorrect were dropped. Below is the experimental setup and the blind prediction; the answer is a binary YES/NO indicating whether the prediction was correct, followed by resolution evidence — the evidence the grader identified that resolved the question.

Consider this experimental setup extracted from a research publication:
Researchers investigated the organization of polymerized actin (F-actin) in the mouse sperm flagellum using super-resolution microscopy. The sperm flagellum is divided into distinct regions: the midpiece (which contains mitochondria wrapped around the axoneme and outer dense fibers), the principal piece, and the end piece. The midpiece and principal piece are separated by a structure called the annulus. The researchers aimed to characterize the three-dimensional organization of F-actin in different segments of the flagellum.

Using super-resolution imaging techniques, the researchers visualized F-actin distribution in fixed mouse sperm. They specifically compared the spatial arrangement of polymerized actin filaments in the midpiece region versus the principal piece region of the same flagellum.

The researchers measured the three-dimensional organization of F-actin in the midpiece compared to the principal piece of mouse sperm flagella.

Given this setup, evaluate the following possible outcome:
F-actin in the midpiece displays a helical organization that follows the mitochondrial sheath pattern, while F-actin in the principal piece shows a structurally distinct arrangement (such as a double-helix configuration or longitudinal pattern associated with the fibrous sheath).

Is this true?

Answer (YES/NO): NO